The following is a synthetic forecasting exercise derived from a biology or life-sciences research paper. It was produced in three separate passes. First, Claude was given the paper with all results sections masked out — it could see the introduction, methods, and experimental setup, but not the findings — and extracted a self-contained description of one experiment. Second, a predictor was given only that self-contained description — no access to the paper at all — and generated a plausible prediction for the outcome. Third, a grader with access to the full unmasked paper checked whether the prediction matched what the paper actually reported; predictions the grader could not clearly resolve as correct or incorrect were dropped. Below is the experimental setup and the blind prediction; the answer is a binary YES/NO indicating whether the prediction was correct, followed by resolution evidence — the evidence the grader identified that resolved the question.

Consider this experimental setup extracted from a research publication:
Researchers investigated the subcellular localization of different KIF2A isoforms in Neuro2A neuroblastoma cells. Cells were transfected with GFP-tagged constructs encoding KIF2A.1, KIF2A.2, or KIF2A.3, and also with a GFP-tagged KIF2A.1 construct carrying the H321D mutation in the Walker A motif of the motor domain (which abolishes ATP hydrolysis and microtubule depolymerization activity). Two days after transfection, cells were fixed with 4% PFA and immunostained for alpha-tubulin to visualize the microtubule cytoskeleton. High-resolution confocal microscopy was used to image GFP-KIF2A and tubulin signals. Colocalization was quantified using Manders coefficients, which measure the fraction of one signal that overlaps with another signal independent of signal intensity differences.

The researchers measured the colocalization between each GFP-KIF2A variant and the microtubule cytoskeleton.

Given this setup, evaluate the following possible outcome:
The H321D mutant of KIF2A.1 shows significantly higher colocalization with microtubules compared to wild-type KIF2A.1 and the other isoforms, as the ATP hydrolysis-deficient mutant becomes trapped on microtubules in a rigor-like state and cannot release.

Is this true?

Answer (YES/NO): YES